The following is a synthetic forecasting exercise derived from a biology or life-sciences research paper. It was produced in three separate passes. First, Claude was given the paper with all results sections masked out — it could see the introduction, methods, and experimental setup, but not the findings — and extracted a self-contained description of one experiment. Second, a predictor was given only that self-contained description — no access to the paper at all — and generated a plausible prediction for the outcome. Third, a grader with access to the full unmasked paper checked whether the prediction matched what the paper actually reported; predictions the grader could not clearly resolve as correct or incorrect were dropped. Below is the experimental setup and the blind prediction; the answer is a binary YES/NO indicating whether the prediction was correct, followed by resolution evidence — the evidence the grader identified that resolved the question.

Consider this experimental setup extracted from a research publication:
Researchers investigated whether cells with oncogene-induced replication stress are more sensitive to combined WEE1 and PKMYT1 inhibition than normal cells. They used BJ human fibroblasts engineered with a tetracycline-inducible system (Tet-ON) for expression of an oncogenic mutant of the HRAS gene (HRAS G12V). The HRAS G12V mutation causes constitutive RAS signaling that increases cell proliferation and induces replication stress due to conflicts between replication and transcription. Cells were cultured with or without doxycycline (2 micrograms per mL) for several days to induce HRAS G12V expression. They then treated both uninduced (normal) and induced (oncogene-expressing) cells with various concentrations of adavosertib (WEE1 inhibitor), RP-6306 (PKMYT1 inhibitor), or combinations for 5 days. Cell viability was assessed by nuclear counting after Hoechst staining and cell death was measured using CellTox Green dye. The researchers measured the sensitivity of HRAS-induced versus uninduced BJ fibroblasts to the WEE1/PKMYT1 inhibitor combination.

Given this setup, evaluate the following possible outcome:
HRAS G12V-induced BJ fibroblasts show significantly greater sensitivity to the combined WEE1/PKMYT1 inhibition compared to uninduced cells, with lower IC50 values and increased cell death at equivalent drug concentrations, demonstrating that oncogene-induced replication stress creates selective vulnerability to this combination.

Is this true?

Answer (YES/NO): YES